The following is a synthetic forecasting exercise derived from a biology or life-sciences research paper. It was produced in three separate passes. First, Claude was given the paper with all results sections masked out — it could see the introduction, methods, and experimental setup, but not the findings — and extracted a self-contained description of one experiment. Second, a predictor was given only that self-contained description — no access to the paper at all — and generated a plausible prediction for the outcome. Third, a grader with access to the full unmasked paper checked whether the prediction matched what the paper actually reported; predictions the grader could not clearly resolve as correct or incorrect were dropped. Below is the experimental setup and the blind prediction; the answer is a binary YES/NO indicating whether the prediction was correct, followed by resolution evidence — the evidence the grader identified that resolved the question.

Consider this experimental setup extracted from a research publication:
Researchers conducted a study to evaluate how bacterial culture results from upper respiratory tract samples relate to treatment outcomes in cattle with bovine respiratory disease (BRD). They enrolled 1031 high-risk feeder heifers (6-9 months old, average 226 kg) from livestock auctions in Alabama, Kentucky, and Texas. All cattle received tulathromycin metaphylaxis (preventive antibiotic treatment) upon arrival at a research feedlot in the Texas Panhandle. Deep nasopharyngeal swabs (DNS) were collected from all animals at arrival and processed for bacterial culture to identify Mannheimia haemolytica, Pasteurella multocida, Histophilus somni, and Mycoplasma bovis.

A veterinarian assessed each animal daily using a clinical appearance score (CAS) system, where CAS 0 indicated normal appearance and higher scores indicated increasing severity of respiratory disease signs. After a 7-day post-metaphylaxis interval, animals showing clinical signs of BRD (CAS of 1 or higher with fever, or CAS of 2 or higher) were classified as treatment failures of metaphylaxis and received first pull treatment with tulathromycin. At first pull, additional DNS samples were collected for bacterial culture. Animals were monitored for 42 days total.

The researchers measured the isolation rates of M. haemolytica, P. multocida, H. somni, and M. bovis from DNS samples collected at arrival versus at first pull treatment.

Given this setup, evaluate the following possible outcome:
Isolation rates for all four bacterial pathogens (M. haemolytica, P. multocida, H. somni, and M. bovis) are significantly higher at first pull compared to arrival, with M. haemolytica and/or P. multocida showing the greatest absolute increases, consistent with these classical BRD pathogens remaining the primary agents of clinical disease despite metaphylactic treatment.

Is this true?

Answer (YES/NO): NO